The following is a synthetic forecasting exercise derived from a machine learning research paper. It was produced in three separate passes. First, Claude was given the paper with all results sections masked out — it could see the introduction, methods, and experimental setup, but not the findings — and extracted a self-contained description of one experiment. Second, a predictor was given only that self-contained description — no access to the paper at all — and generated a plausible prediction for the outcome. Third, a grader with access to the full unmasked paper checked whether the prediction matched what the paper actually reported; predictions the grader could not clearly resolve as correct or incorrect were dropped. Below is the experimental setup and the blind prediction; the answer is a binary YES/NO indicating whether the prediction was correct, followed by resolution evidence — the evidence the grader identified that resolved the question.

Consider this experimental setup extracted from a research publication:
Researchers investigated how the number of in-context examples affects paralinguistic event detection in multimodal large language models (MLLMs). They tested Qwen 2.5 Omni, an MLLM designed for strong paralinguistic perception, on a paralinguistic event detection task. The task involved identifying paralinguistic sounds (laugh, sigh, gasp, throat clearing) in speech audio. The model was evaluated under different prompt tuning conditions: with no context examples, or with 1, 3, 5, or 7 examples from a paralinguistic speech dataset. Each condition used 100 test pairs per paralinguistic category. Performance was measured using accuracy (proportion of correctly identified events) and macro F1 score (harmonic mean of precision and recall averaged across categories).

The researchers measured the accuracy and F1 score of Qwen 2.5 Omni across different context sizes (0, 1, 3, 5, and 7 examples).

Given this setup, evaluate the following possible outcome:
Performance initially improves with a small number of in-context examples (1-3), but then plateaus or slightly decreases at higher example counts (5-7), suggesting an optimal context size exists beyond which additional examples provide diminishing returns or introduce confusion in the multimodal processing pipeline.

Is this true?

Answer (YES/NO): NO